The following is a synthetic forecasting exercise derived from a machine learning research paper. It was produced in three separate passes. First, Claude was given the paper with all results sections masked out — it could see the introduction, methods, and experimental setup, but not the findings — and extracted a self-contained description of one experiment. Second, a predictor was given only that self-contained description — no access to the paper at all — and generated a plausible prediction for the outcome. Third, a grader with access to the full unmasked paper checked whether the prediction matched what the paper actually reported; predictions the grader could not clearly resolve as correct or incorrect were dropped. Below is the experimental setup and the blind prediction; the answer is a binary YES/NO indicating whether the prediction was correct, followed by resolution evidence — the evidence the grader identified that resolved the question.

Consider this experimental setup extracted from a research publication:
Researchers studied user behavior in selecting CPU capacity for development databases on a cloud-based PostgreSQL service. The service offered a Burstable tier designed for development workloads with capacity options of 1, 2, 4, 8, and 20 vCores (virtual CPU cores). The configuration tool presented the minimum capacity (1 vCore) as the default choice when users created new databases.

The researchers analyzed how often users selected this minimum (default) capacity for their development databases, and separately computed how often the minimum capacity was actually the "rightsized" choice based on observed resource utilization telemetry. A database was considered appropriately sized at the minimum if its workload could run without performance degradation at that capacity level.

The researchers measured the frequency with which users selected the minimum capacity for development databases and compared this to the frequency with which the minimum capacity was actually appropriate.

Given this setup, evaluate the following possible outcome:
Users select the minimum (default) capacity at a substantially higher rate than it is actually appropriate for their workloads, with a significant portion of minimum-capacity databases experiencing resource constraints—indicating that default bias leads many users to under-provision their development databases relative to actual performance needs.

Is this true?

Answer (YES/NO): YES